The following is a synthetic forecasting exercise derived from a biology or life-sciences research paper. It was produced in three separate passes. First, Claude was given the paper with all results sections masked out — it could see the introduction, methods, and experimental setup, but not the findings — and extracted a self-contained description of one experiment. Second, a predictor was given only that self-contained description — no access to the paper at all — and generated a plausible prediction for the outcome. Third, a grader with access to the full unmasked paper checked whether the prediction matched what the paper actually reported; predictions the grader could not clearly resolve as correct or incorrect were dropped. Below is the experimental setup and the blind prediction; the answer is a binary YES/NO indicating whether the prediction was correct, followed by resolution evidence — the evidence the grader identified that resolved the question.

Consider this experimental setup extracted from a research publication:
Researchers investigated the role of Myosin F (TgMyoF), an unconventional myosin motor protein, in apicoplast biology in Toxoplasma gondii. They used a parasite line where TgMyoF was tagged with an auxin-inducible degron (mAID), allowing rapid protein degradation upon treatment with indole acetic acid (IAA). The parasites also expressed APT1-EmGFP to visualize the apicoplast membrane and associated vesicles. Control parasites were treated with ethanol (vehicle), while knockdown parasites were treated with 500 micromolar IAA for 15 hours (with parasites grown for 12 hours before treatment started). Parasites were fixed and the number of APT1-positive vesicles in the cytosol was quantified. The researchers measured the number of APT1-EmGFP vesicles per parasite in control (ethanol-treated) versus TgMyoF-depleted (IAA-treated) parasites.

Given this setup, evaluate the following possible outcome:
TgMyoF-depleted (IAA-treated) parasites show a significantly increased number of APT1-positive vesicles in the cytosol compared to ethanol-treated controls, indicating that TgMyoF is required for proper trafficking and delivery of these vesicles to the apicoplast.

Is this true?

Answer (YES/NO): NO